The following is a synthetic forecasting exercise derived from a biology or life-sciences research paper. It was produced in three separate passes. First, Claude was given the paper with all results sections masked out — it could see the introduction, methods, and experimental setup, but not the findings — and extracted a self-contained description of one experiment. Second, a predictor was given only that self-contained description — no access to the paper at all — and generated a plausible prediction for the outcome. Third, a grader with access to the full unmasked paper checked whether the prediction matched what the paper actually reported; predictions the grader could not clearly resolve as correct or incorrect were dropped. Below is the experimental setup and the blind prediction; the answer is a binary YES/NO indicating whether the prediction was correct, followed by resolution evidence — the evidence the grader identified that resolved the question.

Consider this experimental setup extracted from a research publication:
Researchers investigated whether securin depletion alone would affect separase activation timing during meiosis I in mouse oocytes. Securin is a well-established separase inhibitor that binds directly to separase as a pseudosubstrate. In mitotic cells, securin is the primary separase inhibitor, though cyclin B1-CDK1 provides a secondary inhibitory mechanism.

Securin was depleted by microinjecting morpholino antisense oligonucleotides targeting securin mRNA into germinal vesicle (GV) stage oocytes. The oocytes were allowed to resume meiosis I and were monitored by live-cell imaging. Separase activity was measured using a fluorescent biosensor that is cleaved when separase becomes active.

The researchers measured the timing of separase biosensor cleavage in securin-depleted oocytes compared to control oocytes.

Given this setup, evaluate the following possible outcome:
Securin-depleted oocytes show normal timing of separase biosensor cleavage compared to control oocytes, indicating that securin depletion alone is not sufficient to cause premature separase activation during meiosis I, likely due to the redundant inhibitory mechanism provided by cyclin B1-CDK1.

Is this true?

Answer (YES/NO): YES